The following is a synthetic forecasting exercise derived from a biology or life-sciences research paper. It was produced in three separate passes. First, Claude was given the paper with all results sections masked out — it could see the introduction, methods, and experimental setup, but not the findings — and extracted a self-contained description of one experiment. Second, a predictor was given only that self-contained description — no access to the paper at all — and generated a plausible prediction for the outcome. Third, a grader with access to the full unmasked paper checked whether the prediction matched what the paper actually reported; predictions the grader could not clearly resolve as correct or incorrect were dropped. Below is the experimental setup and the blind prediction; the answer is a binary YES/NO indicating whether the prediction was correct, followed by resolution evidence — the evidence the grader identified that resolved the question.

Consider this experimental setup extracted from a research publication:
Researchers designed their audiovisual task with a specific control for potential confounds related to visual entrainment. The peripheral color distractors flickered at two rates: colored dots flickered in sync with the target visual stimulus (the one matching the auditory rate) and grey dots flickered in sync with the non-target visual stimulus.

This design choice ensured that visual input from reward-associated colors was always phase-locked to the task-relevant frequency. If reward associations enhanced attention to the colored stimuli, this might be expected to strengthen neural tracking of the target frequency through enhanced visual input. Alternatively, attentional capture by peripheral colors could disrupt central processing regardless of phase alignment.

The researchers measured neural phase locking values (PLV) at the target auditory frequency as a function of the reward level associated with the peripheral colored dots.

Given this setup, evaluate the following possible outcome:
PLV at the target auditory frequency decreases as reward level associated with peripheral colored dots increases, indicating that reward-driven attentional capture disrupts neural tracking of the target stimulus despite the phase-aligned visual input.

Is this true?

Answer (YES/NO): YES